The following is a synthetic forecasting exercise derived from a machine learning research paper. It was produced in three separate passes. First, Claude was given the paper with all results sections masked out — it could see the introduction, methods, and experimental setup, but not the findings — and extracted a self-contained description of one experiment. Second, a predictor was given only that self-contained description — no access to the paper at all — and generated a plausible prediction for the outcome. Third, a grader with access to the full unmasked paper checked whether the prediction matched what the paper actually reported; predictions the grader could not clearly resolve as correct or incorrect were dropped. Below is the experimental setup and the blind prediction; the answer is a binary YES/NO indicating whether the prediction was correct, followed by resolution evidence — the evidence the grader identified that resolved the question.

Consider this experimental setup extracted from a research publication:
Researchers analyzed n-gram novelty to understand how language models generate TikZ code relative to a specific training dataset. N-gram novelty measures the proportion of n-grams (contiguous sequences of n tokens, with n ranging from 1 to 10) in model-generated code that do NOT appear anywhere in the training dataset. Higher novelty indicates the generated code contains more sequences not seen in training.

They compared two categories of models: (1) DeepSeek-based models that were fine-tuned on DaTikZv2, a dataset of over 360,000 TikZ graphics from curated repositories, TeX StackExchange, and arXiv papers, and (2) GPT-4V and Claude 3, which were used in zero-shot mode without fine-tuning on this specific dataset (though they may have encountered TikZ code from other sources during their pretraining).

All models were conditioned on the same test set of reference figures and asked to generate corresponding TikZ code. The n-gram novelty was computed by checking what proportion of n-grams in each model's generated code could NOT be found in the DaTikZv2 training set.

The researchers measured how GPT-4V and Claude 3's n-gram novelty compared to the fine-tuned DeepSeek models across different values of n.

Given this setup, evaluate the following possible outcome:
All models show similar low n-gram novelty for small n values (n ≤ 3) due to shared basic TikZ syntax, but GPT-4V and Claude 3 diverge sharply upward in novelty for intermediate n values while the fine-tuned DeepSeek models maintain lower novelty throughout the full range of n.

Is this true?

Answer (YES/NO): NO